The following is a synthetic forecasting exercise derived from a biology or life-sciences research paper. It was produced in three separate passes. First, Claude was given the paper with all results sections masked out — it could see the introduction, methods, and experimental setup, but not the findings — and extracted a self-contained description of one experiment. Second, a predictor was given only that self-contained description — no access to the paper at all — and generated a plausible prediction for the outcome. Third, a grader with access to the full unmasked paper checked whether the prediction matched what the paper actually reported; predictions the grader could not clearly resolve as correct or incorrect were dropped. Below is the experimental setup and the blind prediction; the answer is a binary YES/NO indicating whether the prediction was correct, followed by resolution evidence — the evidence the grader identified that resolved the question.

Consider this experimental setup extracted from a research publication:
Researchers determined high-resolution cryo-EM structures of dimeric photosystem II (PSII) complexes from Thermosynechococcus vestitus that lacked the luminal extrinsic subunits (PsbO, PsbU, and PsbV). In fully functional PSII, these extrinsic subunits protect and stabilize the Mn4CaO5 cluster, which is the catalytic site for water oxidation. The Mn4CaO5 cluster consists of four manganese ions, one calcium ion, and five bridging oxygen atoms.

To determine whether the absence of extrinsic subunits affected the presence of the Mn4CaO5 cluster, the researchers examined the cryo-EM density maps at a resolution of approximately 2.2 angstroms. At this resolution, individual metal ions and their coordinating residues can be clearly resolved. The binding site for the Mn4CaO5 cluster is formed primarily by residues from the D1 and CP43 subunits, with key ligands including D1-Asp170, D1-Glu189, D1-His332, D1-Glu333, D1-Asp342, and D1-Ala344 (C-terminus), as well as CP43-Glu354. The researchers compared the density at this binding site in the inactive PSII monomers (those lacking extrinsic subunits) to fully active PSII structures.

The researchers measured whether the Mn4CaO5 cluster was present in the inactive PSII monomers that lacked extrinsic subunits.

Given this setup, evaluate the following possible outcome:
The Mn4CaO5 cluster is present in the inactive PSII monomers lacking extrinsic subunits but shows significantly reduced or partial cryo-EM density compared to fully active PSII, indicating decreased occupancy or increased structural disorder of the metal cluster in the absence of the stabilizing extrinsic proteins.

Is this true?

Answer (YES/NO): NO